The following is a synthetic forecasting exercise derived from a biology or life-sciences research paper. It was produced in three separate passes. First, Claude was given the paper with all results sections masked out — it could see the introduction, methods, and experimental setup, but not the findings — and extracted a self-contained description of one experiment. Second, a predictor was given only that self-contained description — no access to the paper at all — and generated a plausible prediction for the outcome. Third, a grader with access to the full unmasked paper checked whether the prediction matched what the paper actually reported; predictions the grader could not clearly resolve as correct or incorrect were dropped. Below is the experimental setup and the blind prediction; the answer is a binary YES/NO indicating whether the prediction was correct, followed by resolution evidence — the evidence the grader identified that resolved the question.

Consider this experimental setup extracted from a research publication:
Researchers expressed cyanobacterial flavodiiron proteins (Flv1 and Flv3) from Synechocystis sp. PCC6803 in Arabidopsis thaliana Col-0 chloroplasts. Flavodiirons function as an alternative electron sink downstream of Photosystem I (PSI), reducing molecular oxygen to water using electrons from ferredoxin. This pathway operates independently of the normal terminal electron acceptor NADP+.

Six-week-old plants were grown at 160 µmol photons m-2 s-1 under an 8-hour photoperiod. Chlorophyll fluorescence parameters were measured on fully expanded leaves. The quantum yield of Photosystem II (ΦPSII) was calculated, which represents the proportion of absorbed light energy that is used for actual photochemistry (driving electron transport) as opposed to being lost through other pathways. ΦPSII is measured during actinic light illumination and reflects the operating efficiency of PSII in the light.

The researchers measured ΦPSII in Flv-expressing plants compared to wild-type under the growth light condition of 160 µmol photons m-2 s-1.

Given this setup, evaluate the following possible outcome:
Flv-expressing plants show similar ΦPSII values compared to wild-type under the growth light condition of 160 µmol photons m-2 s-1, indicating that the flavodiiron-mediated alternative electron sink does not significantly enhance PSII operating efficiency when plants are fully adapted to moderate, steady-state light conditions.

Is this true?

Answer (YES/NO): NO